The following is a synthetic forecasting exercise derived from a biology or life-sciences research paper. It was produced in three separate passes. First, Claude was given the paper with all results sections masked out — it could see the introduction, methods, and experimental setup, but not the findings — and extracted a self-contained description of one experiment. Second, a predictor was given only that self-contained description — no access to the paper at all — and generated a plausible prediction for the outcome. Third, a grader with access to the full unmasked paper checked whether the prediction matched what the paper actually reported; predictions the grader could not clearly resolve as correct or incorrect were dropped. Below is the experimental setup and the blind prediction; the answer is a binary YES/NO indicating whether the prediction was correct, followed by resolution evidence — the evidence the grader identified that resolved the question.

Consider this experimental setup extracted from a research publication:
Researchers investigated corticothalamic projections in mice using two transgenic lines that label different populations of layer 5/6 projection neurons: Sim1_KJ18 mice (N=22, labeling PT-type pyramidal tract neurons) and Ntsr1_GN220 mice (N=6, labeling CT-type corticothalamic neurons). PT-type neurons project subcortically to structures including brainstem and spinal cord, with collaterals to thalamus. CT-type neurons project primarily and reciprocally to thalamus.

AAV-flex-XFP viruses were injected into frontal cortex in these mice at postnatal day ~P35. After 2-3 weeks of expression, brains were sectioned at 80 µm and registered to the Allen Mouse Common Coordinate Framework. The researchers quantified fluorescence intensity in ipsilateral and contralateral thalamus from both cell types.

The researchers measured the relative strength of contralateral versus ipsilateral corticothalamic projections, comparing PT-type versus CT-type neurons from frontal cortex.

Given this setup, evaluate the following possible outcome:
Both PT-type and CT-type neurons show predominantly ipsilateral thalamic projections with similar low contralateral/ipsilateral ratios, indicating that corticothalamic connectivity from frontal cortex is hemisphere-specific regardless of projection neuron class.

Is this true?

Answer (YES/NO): NO